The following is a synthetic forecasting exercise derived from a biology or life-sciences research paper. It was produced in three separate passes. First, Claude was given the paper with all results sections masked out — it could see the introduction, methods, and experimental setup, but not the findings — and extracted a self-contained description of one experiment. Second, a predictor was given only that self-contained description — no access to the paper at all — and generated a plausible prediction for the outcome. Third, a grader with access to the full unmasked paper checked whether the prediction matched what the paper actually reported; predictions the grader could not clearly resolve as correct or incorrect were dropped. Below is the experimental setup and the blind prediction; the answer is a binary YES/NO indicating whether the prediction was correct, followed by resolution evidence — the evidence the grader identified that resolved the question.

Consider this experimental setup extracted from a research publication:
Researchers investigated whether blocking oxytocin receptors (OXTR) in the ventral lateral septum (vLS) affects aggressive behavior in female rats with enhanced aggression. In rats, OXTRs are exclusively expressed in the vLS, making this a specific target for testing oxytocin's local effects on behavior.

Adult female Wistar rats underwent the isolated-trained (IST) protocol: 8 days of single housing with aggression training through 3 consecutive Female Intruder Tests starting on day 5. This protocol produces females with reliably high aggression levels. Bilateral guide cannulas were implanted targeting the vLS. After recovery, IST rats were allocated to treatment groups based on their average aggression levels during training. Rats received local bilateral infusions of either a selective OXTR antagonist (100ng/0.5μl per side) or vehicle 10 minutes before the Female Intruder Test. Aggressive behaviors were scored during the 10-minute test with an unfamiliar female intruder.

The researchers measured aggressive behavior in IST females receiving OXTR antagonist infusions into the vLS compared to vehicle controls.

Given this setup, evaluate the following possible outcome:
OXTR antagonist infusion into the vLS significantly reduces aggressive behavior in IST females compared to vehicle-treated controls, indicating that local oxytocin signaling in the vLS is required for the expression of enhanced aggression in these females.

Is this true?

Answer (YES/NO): YES